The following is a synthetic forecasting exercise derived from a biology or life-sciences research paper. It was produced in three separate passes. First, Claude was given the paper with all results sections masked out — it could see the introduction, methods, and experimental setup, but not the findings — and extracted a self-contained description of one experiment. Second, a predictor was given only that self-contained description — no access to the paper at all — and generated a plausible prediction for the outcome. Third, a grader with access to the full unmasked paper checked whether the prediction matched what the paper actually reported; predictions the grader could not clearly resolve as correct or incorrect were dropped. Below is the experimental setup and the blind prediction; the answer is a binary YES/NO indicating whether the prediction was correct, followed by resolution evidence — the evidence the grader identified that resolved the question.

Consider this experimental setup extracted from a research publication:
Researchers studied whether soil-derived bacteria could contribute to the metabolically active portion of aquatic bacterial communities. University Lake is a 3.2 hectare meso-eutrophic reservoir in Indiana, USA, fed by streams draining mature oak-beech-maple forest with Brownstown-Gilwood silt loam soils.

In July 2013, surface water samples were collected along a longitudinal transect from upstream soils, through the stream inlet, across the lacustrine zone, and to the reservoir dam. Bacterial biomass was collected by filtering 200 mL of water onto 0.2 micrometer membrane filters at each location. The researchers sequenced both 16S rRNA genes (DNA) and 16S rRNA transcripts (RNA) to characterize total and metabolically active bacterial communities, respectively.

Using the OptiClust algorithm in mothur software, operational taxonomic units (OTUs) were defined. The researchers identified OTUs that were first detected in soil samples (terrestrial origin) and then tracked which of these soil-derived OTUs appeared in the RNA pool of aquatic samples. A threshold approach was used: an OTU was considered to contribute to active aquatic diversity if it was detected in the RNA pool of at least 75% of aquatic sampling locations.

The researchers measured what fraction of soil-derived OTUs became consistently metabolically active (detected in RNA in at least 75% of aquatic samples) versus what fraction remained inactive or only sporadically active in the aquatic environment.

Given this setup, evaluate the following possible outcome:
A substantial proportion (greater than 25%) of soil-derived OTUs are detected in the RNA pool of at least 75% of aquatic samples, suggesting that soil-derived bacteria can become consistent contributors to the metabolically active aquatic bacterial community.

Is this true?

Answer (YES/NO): NO